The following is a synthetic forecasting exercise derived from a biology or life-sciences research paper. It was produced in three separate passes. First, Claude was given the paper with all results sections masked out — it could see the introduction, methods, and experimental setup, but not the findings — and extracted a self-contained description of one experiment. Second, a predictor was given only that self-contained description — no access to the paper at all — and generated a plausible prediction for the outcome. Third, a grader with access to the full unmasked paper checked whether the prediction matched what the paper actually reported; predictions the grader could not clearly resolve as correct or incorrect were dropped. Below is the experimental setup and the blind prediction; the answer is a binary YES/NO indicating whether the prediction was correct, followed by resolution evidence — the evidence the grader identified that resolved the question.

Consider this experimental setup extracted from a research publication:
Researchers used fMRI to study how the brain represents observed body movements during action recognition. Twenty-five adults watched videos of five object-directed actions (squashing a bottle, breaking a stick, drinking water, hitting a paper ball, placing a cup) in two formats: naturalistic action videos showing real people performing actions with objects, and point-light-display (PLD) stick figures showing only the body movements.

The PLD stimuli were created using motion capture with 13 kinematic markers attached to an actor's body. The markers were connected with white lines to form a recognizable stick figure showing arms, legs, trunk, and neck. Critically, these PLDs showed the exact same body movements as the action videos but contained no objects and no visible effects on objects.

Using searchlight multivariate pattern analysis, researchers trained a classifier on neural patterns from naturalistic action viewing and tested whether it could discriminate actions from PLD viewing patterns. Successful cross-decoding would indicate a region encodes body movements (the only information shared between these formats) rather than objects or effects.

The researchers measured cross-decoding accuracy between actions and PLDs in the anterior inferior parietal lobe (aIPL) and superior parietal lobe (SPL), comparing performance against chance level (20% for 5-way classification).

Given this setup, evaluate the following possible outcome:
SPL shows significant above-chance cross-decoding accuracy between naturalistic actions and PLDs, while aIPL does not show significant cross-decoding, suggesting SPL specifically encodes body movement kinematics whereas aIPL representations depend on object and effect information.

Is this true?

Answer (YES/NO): NO